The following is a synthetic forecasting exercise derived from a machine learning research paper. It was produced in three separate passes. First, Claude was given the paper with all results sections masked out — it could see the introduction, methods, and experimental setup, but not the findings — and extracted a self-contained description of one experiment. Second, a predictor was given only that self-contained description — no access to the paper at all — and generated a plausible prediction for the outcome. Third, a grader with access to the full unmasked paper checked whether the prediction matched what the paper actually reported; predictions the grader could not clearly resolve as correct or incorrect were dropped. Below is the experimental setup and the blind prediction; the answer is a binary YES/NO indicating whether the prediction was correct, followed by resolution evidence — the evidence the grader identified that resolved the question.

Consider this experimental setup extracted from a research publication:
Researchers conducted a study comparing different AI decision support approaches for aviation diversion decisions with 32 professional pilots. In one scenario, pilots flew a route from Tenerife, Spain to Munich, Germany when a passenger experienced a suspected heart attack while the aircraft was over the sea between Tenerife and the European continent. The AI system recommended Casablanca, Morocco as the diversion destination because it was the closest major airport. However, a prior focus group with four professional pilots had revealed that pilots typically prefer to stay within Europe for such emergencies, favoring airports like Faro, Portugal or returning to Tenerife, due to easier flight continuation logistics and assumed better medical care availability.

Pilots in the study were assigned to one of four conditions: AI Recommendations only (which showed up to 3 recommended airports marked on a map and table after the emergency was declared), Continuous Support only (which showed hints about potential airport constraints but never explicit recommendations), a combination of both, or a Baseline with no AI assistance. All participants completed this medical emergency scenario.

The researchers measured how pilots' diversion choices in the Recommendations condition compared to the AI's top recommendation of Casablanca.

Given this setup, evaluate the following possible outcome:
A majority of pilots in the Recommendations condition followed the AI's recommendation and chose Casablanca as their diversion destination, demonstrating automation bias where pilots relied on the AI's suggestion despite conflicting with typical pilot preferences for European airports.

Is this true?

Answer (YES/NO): NO